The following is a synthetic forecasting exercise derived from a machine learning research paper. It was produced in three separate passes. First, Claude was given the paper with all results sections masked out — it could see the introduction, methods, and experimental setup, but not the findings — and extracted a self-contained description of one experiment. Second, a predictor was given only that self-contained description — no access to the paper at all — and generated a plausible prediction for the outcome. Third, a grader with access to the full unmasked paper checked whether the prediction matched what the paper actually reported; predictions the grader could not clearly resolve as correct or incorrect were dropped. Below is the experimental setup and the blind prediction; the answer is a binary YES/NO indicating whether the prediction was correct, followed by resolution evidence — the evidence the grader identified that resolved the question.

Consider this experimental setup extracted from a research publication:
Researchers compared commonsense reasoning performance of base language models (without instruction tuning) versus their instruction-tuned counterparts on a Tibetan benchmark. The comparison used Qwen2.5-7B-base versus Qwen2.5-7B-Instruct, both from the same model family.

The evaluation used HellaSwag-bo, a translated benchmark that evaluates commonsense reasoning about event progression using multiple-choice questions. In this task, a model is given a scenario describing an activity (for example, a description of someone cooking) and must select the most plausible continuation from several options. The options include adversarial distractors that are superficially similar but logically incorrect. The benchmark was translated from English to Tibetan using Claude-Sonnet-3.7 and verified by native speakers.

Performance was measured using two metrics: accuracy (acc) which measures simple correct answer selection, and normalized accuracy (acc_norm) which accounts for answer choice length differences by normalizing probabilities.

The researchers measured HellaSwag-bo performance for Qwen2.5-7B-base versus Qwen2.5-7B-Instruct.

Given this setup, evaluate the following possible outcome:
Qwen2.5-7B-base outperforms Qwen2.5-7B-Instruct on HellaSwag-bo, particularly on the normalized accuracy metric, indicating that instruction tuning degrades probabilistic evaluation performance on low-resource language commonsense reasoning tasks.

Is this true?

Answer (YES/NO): YES